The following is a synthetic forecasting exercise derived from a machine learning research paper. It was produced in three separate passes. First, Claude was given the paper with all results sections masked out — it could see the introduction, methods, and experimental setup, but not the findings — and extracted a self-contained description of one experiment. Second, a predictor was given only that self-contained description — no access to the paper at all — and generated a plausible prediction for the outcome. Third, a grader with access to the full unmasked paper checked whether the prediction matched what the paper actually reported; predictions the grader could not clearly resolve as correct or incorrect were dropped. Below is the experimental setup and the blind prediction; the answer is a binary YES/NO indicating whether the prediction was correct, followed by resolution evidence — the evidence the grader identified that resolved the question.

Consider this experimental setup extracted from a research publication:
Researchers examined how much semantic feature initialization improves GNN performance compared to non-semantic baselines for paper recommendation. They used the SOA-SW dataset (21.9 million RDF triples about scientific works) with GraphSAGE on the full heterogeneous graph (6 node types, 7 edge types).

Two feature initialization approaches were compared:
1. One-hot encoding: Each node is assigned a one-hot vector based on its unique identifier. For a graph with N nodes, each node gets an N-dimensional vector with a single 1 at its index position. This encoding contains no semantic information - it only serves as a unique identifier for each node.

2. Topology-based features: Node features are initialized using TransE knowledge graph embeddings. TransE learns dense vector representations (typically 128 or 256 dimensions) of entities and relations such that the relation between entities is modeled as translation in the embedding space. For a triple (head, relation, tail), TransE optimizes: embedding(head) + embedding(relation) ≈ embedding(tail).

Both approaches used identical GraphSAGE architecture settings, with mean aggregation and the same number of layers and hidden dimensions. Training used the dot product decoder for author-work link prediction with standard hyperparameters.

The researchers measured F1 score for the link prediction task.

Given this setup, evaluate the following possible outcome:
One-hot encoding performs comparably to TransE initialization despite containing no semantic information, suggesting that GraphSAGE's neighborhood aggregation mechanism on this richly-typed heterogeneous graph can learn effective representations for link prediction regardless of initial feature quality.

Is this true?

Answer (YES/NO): NO